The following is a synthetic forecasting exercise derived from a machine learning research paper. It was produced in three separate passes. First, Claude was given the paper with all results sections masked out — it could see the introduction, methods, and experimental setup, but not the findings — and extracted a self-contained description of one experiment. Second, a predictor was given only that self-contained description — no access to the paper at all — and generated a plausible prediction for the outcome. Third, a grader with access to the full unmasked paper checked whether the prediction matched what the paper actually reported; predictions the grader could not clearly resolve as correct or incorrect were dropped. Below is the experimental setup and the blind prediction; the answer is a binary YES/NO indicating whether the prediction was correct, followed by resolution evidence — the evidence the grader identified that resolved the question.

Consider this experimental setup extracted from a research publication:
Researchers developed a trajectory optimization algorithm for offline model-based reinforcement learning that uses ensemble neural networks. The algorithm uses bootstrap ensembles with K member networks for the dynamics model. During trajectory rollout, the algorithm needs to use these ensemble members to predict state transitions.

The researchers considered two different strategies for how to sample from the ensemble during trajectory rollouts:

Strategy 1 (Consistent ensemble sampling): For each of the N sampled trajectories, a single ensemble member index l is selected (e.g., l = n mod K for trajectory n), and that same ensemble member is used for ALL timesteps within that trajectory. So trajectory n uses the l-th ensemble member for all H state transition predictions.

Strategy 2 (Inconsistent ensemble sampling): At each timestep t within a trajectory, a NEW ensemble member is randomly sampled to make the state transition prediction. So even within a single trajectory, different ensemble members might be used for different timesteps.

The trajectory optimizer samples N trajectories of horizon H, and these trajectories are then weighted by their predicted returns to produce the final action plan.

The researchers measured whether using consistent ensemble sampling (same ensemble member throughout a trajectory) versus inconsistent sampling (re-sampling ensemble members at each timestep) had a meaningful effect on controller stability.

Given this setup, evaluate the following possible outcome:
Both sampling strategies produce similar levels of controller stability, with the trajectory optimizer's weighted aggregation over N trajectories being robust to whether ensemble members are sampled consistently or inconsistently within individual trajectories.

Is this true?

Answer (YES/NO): NO